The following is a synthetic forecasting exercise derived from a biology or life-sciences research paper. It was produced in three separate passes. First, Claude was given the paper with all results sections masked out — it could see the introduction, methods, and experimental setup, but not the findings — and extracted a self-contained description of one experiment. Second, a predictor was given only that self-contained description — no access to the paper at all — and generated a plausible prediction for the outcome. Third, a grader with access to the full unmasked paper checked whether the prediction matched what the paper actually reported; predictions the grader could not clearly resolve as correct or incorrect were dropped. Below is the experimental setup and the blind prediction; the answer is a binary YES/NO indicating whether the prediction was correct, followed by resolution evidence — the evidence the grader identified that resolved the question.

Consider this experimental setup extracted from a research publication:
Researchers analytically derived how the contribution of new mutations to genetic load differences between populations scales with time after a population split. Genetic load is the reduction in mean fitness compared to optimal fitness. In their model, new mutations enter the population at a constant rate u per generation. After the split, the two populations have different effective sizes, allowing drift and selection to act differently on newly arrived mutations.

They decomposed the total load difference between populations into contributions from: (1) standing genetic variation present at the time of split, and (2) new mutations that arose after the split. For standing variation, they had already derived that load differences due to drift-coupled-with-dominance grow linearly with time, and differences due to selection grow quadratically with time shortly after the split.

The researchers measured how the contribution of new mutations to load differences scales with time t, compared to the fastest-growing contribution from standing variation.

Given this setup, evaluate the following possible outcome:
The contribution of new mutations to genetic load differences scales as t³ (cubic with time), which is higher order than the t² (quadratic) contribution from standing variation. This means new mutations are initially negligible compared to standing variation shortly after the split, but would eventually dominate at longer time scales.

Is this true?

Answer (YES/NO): YES